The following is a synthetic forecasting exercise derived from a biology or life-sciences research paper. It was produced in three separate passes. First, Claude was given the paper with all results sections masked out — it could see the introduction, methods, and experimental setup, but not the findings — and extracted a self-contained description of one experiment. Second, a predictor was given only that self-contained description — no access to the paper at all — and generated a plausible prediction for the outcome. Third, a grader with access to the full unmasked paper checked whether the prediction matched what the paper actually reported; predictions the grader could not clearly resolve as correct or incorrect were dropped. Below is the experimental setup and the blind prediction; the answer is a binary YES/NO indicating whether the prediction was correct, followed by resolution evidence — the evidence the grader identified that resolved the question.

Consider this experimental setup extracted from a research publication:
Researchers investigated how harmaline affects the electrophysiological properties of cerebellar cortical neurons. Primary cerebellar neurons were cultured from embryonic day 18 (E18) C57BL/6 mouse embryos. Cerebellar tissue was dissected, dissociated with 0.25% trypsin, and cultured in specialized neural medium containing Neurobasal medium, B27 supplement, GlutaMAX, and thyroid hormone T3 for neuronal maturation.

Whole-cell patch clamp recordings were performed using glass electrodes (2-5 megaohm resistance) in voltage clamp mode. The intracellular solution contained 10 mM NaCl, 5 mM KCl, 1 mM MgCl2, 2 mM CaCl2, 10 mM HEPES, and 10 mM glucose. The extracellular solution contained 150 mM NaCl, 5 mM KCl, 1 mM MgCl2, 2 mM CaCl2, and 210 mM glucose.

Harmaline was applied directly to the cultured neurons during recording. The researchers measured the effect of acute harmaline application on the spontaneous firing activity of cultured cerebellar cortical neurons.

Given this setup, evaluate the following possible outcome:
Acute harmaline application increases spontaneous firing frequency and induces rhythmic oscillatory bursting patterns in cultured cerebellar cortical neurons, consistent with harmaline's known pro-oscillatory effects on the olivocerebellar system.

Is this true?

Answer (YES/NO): NO